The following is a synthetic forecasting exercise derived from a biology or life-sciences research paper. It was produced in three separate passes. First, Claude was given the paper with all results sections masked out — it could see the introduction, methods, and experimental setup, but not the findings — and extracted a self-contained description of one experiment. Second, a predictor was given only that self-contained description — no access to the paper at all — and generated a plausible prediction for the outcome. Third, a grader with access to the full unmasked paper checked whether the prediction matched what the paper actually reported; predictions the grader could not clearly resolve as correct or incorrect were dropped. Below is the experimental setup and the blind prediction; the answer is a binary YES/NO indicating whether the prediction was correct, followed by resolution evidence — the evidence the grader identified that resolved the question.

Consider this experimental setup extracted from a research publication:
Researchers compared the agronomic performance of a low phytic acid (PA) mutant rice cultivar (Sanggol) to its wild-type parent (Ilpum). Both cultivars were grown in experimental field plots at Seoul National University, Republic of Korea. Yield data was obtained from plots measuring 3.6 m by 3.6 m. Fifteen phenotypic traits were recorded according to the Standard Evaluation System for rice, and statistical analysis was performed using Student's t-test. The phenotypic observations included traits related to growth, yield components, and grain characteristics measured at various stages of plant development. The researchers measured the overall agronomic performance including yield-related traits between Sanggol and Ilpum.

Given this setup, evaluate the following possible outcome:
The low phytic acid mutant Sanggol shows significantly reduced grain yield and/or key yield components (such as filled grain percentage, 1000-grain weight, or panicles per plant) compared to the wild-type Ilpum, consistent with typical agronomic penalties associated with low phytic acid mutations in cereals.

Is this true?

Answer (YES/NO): YES